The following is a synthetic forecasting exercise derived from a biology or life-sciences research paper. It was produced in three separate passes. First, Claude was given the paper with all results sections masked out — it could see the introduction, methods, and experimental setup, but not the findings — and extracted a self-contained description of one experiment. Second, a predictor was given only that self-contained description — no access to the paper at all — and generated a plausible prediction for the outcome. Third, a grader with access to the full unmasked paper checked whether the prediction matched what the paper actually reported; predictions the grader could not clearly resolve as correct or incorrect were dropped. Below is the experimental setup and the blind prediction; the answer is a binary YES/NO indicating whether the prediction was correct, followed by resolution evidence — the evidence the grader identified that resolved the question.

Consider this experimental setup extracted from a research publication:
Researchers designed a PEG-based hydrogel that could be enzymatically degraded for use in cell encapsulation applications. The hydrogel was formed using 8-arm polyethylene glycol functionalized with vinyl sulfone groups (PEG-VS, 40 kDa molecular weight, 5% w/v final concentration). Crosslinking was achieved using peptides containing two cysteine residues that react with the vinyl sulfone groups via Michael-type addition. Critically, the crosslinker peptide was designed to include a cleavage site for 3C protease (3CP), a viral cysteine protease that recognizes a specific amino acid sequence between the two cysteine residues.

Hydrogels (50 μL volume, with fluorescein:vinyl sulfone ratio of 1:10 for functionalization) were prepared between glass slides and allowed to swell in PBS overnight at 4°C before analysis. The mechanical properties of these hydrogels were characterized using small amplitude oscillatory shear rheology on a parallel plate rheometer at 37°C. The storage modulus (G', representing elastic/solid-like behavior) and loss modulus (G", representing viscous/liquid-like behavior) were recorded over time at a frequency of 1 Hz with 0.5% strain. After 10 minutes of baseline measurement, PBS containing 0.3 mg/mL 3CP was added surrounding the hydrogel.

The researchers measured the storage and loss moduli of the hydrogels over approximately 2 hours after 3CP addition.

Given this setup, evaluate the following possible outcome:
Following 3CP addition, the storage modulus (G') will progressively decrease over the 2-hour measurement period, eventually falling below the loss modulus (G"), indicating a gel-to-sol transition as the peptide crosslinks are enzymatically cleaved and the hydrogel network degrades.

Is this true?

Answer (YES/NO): NO